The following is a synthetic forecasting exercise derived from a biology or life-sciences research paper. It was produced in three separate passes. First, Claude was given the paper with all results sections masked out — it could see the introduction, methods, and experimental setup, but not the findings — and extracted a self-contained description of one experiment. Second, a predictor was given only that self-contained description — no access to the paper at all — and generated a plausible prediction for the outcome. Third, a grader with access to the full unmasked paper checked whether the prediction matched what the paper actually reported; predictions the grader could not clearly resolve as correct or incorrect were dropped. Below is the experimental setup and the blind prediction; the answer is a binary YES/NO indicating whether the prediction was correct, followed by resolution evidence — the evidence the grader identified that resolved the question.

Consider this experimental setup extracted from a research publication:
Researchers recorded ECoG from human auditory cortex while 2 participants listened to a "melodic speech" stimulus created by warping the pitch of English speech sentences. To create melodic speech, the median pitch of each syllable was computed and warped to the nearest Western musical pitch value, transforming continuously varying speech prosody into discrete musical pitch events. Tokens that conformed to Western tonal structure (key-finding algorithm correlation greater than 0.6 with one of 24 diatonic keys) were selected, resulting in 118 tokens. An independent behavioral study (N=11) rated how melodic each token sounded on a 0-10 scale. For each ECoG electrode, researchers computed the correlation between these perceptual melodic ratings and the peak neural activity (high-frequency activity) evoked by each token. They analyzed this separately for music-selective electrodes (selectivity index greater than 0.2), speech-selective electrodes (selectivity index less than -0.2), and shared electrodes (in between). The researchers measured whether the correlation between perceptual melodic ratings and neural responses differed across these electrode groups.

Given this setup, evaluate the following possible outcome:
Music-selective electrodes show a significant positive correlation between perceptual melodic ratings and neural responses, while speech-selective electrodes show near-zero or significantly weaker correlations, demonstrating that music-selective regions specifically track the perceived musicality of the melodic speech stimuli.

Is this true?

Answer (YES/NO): YES